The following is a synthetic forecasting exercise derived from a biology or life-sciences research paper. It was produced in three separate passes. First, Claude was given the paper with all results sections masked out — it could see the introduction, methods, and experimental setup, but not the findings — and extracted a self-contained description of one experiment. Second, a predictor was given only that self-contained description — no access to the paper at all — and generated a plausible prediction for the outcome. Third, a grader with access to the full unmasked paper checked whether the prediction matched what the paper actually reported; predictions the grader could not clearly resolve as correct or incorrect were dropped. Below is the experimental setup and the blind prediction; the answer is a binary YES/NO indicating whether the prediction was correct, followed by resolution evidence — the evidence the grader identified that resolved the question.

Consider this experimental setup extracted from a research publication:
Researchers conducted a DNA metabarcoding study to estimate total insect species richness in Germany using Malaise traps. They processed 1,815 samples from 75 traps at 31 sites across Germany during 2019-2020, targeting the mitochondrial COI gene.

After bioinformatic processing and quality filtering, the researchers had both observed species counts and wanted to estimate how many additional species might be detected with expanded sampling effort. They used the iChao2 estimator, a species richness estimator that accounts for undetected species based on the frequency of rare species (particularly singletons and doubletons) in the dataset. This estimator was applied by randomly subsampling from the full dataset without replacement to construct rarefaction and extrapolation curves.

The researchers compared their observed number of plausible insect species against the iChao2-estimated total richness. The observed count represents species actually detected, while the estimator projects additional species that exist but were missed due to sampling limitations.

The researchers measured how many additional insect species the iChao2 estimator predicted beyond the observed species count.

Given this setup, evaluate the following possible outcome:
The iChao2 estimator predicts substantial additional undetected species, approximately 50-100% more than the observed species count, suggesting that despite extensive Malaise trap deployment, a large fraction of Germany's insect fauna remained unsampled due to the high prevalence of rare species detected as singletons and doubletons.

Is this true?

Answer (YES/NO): NO